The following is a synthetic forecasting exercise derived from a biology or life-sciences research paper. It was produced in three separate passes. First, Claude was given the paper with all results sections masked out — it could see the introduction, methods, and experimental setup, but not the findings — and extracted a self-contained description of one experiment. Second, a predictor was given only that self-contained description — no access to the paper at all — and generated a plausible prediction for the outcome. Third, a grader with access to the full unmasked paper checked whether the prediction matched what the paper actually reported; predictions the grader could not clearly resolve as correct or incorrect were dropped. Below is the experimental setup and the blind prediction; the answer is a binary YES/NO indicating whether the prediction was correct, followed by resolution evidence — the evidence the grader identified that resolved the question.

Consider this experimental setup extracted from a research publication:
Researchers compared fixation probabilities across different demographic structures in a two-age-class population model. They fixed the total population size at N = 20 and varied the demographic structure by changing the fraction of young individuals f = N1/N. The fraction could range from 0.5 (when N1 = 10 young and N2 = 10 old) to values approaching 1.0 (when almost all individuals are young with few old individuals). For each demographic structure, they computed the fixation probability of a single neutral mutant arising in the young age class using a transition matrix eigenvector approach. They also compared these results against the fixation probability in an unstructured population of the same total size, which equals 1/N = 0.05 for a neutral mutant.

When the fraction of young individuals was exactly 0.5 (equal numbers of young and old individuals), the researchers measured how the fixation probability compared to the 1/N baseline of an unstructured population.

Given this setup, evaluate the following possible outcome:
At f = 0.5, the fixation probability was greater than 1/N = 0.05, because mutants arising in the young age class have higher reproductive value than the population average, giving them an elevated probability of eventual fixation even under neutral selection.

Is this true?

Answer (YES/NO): YES